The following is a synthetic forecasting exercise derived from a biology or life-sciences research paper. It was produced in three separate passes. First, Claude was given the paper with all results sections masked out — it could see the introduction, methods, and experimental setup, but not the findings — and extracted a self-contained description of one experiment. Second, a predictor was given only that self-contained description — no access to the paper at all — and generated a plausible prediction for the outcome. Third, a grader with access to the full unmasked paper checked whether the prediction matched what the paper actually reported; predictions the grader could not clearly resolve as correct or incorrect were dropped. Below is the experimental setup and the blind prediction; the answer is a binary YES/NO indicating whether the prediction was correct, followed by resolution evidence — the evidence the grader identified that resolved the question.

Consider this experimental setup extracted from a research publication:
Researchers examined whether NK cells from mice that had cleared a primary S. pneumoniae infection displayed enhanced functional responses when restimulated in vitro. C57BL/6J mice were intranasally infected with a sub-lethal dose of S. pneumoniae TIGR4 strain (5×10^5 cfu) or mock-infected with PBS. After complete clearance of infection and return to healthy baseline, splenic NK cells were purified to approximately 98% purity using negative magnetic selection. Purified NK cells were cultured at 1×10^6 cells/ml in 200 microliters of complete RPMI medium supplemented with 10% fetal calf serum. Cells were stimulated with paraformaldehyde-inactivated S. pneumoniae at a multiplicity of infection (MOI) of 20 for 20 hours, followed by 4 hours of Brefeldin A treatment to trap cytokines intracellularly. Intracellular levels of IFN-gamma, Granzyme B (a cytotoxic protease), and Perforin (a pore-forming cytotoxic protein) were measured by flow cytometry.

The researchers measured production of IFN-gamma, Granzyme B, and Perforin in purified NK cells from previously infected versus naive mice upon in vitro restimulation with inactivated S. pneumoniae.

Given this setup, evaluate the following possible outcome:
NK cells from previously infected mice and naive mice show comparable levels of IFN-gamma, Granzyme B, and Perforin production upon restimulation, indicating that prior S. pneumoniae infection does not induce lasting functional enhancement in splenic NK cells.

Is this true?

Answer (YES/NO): NO